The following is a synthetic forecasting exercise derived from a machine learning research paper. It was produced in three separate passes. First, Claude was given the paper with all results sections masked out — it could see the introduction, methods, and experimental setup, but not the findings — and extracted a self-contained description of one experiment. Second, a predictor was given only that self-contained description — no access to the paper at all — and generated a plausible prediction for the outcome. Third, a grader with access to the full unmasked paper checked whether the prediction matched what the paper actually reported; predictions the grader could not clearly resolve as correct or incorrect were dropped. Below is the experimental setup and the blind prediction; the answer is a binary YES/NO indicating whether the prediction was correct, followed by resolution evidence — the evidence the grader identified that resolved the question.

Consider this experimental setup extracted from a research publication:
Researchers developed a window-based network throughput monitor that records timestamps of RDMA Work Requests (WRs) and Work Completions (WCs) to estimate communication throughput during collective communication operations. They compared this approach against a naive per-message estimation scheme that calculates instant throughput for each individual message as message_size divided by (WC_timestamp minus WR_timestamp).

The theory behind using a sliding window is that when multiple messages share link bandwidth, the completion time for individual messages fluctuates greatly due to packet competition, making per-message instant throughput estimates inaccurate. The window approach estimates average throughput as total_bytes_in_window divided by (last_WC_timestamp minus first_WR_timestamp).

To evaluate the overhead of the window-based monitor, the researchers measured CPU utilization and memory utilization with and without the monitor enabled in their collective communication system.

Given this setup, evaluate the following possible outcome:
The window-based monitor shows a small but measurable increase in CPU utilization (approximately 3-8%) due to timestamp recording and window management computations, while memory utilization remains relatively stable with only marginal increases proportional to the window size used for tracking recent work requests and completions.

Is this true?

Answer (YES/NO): NO